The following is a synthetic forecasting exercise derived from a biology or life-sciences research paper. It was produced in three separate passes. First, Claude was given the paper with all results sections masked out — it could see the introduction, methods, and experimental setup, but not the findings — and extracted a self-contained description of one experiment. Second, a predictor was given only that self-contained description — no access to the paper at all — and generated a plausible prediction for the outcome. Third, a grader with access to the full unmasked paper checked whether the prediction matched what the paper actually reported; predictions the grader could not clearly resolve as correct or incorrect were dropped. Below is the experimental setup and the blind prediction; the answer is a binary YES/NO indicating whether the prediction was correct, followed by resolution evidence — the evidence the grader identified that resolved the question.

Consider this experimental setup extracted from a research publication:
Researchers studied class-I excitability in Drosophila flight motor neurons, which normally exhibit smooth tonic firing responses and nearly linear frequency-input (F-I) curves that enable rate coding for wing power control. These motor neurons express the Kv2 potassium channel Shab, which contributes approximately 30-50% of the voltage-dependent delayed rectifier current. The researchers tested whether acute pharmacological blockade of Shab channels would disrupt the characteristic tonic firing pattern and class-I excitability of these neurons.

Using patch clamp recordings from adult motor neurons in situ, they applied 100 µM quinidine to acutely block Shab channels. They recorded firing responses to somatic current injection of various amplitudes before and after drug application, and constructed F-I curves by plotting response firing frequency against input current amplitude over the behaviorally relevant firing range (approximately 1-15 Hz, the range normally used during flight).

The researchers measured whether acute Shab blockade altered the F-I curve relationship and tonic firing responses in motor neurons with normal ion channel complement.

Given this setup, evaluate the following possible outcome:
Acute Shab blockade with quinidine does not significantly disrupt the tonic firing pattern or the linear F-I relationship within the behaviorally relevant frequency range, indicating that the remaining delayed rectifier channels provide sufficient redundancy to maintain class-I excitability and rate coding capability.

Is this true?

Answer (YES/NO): YES